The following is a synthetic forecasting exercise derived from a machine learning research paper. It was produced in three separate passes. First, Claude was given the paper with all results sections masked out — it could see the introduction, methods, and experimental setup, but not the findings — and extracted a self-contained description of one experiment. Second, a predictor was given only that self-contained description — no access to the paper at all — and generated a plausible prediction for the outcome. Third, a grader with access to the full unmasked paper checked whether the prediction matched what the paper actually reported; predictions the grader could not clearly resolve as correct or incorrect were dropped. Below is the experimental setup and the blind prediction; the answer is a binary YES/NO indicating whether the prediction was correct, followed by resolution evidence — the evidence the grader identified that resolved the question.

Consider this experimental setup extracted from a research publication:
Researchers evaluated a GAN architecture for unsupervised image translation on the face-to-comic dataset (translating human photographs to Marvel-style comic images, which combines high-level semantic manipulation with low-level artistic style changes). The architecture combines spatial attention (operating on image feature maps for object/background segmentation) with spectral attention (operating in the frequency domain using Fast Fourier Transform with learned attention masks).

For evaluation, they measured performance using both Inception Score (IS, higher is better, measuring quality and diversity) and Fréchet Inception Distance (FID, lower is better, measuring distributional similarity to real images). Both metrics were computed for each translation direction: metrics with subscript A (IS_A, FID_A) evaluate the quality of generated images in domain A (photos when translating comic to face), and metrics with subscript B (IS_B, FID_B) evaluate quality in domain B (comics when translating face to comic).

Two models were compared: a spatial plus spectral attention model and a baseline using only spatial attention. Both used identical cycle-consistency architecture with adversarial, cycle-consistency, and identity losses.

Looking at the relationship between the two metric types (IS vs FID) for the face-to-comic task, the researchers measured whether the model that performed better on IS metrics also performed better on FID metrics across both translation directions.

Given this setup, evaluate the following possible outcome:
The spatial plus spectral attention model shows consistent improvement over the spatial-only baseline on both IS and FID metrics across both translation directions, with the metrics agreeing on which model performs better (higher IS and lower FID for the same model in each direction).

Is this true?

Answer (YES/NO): NO